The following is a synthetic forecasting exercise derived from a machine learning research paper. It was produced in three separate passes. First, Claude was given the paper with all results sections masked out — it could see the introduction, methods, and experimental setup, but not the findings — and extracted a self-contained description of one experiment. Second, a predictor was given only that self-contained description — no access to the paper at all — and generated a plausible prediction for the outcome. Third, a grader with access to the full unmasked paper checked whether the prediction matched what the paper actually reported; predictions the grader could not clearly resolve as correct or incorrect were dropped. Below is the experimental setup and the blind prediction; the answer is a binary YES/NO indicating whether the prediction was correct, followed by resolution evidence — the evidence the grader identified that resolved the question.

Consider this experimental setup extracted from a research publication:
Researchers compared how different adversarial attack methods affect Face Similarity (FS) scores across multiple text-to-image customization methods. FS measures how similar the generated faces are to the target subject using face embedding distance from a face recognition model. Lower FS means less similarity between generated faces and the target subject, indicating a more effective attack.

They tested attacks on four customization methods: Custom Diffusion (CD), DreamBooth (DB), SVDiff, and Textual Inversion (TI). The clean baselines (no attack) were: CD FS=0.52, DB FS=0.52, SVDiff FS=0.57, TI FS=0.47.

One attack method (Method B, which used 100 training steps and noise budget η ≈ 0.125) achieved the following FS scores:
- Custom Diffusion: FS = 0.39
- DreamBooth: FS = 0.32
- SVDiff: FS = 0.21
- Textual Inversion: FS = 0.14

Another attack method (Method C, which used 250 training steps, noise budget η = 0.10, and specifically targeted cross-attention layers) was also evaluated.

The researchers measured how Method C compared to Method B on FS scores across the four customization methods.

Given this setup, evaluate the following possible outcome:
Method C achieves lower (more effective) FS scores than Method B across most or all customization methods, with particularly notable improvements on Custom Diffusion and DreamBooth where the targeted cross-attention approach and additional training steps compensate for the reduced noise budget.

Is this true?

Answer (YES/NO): NO